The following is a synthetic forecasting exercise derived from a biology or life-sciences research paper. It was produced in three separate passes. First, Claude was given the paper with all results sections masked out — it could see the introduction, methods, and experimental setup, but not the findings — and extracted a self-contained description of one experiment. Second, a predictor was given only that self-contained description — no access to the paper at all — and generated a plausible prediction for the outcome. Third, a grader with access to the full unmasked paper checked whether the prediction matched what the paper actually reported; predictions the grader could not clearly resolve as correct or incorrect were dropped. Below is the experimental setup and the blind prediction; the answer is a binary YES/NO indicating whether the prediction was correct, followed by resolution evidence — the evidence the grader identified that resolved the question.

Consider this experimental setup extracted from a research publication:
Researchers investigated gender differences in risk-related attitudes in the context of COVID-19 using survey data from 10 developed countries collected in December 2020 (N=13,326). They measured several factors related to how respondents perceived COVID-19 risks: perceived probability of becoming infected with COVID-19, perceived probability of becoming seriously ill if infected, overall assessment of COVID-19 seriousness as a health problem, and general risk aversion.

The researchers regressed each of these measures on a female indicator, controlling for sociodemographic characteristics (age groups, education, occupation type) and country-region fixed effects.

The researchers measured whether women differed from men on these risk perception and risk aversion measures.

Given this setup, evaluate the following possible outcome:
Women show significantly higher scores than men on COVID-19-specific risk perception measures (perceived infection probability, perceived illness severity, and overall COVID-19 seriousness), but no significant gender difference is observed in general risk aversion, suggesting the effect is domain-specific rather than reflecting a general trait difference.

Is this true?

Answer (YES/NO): NO